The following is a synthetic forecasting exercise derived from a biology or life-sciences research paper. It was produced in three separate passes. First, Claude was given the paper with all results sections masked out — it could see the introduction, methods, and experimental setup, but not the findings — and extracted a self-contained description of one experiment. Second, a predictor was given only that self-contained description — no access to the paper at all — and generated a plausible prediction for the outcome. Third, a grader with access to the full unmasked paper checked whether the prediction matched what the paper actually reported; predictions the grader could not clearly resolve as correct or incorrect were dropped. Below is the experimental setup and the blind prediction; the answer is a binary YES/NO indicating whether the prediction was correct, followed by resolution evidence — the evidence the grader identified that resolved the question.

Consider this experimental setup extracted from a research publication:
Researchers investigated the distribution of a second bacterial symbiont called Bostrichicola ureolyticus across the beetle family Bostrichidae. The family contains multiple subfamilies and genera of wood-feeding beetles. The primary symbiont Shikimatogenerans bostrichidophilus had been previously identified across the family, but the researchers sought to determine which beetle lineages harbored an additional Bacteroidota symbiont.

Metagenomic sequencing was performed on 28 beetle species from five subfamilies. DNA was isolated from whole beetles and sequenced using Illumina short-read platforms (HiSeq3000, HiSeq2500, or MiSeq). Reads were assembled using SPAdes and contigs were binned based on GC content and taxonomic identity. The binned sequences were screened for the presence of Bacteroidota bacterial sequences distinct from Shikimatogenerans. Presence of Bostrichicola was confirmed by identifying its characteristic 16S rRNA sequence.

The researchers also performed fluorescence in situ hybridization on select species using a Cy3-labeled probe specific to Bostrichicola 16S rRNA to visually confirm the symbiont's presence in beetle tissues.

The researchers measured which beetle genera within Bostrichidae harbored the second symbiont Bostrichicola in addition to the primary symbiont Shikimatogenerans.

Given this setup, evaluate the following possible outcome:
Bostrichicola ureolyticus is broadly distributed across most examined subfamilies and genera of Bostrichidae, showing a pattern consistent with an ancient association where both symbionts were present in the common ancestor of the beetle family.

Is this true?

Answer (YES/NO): NO